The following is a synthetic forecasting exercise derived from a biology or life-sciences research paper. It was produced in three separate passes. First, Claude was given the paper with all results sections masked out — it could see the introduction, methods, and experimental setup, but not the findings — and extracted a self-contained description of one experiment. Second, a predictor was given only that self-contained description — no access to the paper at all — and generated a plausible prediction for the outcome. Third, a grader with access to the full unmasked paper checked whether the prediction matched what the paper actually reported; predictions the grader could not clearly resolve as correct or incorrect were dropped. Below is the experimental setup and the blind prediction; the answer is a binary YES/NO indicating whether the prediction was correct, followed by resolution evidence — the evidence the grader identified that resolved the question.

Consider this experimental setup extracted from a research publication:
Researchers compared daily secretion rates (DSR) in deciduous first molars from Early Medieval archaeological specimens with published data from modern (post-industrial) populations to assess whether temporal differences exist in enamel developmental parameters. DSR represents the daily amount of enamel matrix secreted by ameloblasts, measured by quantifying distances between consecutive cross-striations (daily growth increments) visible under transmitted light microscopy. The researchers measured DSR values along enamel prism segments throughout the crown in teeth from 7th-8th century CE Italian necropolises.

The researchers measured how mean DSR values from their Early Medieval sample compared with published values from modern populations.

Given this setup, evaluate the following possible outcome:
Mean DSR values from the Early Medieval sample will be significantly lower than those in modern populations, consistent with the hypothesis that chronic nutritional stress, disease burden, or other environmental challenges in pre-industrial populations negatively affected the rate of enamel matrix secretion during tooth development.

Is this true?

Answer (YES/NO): NO